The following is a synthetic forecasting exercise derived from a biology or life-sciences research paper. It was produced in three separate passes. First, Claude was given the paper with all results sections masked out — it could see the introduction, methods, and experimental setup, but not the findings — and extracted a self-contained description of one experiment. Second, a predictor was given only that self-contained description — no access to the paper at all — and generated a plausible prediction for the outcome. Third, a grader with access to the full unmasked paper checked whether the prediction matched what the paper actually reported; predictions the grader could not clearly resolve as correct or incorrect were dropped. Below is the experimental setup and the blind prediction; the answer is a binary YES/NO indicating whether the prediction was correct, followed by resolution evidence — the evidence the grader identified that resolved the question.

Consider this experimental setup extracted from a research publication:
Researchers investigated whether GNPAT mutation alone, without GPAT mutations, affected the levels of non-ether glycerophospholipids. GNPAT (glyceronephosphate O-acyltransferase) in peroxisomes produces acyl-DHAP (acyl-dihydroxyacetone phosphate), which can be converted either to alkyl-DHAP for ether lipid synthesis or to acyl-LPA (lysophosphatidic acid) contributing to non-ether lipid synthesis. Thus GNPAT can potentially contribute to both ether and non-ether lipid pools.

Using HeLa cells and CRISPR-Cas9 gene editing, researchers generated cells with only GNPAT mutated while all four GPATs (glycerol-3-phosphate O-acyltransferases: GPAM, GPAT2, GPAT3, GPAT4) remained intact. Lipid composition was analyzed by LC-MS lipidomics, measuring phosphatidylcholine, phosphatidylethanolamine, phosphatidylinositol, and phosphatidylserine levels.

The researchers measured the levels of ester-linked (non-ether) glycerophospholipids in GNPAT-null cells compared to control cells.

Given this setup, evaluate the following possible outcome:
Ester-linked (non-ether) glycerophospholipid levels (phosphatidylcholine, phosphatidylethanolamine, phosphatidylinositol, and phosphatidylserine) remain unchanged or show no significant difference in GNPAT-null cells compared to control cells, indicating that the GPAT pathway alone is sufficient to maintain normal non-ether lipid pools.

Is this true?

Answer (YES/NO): YES